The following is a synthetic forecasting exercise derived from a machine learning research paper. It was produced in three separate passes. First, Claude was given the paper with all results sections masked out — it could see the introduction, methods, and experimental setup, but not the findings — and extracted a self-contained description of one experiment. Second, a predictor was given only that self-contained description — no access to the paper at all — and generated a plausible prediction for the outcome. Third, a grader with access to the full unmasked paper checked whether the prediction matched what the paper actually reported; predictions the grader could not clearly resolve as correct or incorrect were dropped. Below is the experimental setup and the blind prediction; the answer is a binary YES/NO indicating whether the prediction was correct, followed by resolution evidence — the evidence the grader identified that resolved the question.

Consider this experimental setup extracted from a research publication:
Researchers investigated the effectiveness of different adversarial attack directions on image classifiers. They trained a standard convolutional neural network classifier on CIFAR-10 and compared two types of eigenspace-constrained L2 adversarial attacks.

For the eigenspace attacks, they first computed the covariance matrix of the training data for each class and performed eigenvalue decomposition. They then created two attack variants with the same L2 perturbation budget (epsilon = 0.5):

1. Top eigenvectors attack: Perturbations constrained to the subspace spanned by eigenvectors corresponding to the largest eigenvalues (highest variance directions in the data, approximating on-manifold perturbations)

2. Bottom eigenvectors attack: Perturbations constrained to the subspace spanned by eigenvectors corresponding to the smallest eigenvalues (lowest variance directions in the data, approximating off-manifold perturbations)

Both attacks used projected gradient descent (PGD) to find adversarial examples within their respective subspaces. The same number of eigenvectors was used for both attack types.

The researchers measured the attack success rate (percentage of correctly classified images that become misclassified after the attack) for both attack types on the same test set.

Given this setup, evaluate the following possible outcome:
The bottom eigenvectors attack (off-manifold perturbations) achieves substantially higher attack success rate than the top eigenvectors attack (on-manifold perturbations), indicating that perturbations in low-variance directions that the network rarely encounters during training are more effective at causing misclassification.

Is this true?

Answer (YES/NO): NO